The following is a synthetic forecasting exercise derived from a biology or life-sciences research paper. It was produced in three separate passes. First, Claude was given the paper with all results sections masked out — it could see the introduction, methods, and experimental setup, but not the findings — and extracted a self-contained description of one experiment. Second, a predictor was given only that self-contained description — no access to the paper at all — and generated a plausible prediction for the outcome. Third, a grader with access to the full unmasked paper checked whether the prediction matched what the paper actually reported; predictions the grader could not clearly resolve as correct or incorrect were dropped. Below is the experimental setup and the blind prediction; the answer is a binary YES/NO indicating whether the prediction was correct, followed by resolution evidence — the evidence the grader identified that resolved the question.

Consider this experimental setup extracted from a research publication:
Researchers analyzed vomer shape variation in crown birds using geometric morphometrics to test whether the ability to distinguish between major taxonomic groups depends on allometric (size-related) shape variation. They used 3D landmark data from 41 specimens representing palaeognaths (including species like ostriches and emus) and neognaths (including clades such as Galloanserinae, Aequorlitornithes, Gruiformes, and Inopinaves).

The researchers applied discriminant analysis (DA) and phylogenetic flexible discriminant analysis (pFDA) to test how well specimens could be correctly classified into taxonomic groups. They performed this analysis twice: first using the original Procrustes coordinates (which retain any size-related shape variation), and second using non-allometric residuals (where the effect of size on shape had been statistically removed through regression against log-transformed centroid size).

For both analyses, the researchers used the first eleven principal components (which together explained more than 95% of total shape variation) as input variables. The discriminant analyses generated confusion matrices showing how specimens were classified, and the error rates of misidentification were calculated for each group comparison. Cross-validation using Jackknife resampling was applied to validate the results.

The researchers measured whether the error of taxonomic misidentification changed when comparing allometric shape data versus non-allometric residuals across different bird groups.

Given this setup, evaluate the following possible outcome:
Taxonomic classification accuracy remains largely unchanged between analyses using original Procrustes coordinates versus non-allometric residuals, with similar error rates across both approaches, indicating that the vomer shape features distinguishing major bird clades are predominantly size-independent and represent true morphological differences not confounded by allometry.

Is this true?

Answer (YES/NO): NO